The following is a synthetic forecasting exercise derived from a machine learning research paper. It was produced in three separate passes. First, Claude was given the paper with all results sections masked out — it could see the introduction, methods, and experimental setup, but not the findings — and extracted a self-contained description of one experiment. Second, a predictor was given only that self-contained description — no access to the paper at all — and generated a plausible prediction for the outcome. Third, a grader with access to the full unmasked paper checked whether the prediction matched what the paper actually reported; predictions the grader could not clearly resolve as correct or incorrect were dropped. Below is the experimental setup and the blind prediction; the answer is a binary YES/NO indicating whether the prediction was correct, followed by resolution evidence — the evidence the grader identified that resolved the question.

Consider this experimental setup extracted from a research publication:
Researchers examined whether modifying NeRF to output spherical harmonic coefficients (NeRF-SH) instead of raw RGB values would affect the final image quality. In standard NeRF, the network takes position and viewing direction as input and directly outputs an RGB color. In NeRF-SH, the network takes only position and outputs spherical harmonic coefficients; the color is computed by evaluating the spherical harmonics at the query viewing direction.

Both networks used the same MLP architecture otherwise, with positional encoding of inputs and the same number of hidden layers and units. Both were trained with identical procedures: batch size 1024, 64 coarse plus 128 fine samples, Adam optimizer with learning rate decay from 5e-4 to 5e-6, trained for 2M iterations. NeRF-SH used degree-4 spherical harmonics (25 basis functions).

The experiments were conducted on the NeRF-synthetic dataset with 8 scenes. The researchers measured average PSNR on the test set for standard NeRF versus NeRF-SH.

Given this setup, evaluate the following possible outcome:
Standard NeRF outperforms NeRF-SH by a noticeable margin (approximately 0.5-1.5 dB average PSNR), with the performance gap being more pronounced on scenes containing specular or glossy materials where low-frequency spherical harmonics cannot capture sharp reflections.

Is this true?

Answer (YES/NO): NO